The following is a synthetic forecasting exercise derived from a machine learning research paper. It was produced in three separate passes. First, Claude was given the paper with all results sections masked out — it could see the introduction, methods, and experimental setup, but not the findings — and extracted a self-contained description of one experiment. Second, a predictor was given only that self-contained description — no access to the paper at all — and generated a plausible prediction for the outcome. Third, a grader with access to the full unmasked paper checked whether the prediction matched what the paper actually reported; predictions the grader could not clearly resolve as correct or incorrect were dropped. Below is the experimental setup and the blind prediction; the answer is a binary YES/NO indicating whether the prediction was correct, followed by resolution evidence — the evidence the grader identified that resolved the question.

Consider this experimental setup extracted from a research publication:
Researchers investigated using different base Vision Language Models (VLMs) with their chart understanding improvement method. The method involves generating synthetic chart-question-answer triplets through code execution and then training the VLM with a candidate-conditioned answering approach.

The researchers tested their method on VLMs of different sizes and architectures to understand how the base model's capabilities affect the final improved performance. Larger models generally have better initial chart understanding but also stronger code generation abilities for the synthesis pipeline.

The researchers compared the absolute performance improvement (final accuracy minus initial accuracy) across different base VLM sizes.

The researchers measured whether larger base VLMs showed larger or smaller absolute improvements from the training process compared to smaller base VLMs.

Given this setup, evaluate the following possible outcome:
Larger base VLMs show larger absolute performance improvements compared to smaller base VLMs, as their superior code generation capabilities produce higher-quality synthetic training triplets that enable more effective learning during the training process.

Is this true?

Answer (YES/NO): NO